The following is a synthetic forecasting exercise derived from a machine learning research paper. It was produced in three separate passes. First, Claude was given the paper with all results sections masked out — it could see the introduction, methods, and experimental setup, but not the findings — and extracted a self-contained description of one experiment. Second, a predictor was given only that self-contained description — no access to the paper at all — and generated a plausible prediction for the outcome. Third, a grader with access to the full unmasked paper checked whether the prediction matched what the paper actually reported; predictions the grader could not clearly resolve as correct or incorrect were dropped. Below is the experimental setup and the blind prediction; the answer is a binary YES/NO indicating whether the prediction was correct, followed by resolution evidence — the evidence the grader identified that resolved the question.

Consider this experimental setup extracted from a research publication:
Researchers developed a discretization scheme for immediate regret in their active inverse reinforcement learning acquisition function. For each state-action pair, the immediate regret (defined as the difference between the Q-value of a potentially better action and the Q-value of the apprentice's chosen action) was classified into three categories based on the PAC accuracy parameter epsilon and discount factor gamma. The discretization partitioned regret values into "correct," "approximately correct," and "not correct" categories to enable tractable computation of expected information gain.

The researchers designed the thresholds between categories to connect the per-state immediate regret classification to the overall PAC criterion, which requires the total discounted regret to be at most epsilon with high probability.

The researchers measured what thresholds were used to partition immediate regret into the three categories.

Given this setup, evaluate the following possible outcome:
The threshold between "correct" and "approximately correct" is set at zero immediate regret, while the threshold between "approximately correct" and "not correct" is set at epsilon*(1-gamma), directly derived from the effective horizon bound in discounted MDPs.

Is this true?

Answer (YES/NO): YES